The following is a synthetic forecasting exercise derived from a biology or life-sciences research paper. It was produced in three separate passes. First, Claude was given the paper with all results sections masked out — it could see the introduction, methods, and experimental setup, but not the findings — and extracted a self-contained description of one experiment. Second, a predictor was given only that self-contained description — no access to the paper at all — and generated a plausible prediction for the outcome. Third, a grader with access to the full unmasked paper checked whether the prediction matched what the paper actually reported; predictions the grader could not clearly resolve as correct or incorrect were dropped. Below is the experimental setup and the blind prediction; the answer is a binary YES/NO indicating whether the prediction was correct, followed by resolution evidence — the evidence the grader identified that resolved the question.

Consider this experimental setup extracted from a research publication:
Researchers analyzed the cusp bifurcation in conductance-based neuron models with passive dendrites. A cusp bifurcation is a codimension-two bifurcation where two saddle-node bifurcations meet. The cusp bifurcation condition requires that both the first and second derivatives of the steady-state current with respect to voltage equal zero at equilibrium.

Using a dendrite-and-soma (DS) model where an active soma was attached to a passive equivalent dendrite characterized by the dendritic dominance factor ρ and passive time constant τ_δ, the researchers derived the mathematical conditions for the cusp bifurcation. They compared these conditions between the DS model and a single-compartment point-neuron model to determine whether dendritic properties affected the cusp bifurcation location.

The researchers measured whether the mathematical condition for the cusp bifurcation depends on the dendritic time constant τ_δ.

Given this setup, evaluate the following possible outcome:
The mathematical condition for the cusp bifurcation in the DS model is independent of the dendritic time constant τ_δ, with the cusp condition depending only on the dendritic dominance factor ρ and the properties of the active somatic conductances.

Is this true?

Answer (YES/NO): YES